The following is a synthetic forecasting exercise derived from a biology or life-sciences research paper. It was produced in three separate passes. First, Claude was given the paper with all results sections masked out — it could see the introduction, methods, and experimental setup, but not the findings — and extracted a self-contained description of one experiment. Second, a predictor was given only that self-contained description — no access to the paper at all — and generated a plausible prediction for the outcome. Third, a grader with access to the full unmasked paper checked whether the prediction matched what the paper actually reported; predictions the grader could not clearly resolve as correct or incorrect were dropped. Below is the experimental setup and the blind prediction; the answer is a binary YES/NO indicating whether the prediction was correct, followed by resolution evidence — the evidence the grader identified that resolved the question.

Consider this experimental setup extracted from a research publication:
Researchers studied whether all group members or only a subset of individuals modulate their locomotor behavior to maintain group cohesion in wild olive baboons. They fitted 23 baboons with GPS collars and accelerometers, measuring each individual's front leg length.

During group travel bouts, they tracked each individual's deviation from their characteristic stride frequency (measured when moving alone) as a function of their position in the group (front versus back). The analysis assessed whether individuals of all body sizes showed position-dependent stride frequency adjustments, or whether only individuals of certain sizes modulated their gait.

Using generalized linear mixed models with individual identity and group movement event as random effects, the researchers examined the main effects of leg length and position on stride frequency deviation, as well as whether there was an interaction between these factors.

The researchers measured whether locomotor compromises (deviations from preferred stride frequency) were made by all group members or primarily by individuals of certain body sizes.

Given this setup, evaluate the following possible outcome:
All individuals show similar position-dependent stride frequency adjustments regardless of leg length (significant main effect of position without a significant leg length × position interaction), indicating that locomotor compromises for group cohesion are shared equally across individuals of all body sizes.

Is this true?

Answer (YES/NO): NO